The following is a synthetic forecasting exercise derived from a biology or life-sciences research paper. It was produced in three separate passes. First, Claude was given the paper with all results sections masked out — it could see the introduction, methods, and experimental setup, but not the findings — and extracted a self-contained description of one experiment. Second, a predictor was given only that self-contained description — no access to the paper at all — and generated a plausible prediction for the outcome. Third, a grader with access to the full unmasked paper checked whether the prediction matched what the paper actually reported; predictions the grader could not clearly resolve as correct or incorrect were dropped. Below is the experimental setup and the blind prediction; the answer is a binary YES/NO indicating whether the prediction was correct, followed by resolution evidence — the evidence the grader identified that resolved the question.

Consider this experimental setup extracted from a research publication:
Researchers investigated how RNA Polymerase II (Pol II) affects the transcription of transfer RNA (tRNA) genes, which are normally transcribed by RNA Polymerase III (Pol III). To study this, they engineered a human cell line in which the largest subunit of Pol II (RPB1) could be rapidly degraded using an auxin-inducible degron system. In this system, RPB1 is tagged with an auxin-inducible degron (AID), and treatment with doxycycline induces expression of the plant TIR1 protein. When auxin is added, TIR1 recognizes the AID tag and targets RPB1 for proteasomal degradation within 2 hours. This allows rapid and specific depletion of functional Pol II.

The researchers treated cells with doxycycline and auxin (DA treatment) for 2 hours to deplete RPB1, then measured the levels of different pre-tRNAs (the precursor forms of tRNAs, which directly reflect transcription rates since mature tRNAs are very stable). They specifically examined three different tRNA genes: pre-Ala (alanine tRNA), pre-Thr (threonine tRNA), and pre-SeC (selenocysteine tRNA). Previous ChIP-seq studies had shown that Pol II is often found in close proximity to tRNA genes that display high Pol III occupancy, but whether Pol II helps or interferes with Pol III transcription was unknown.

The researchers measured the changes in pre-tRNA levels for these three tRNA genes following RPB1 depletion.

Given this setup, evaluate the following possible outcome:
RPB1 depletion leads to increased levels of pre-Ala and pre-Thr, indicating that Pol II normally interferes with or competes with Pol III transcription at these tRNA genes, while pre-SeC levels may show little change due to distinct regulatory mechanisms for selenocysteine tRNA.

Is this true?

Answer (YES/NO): NO